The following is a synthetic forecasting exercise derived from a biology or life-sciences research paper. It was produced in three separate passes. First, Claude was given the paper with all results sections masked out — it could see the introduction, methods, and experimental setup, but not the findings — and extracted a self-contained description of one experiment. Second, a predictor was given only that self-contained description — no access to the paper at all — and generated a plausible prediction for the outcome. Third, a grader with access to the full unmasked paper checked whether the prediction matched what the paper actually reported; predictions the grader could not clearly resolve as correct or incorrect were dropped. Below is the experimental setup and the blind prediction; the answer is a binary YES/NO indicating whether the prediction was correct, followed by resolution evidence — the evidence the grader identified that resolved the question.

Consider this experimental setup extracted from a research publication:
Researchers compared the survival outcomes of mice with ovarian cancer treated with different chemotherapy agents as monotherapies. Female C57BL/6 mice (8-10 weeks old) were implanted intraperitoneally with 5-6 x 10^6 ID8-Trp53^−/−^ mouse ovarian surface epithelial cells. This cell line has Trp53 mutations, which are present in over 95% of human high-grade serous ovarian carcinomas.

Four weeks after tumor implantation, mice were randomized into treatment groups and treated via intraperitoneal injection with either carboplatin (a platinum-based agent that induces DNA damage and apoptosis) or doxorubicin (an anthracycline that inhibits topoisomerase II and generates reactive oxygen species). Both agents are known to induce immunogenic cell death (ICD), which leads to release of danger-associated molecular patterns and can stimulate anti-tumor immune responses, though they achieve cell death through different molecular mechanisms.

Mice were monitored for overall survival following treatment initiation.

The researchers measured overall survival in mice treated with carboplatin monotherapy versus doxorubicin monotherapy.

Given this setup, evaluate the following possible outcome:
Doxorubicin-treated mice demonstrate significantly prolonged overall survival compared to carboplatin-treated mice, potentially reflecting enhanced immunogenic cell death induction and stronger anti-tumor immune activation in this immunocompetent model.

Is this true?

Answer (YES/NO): YES